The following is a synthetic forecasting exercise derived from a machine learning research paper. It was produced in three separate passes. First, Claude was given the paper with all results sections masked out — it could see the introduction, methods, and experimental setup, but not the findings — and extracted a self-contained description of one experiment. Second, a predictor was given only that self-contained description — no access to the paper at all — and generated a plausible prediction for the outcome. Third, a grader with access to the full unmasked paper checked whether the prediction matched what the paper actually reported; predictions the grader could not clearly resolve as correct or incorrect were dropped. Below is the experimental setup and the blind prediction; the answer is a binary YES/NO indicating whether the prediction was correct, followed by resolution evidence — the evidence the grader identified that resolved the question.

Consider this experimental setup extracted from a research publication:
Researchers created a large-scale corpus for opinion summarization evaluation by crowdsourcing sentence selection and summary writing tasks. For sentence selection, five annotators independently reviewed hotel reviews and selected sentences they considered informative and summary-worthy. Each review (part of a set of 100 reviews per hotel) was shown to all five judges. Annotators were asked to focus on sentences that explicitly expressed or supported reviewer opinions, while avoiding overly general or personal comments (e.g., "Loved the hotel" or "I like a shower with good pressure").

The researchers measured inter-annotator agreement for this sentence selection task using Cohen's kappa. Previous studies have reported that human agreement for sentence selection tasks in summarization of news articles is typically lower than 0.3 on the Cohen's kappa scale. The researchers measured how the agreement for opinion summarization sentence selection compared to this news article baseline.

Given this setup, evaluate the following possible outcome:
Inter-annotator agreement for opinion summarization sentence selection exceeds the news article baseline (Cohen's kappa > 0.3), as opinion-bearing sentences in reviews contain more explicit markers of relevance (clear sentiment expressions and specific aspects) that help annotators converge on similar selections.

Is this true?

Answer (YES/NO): YES